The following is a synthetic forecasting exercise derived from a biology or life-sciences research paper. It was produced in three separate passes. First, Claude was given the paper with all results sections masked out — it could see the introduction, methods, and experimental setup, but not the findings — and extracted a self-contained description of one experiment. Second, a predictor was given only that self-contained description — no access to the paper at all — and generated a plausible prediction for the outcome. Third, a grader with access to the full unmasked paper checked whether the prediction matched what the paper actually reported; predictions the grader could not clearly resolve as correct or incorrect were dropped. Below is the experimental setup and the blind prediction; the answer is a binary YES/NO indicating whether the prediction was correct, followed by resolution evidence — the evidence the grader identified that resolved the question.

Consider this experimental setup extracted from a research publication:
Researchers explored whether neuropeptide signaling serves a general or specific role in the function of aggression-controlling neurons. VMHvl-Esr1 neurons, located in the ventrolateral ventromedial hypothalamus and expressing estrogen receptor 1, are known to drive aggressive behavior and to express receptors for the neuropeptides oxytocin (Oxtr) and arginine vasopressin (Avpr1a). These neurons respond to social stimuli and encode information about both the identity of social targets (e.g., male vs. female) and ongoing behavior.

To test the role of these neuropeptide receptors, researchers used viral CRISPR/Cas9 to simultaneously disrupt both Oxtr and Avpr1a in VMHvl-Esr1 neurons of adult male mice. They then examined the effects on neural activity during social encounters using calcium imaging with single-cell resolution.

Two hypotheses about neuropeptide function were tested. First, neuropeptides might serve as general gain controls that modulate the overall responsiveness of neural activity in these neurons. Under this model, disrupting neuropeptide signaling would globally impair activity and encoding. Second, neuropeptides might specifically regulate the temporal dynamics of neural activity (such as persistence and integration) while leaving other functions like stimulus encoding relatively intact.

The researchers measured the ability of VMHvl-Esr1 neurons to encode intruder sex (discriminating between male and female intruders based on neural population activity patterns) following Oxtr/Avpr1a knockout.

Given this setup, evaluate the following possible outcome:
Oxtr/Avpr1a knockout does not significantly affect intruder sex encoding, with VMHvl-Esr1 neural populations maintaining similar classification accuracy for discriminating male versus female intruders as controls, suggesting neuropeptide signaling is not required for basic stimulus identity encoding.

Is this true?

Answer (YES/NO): YES